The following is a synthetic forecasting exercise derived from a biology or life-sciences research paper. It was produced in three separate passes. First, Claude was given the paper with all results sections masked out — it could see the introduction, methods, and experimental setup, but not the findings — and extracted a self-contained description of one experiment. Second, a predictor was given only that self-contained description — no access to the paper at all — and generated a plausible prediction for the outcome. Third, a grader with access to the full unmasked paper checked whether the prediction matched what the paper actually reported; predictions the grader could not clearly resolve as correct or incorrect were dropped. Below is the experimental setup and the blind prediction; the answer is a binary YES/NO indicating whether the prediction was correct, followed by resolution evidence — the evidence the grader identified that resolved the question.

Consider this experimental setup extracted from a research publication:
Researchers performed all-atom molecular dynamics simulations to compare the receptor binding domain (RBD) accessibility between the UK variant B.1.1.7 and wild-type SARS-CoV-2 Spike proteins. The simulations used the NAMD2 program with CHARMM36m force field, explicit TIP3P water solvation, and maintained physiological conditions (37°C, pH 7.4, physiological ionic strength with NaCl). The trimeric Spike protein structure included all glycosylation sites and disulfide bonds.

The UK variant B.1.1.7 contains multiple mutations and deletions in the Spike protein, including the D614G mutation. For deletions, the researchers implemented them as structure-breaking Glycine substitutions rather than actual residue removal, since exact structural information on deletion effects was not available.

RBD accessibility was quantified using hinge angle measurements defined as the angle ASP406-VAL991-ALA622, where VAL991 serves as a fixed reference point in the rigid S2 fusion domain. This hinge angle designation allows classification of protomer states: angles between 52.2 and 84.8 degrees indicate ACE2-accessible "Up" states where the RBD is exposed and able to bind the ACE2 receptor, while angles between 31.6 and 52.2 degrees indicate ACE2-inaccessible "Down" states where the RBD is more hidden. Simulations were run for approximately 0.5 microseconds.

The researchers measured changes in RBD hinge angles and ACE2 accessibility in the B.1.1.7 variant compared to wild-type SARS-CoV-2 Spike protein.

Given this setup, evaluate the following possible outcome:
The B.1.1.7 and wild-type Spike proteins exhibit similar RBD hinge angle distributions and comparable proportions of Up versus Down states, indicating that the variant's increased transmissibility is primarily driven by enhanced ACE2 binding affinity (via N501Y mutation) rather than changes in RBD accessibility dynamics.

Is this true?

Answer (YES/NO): NO